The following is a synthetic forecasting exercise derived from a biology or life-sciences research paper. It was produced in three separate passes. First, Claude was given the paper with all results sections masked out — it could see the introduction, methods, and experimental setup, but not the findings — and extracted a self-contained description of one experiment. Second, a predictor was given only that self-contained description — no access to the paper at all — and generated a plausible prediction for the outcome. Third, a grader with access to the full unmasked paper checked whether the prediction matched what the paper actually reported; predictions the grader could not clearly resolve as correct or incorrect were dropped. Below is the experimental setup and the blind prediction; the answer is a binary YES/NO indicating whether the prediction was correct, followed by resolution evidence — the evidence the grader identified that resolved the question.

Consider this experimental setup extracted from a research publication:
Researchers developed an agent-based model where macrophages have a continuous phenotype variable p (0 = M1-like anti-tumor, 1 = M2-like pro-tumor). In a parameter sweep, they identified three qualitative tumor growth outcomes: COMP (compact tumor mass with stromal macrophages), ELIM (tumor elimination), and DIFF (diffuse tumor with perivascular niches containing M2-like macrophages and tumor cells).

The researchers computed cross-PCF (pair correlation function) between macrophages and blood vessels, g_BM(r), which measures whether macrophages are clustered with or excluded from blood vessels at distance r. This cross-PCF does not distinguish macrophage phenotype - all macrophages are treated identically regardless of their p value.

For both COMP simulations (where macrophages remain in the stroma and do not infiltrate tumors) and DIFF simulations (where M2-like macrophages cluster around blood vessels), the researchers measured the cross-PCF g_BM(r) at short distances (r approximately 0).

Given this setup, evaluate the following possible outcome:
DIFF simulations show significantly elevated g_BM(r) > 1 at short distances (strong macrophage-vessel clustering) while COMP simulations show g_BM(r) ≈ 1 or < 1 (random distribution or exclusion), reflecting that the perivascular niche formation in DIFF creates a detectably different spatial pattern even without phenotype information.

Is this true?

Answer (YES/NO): NO